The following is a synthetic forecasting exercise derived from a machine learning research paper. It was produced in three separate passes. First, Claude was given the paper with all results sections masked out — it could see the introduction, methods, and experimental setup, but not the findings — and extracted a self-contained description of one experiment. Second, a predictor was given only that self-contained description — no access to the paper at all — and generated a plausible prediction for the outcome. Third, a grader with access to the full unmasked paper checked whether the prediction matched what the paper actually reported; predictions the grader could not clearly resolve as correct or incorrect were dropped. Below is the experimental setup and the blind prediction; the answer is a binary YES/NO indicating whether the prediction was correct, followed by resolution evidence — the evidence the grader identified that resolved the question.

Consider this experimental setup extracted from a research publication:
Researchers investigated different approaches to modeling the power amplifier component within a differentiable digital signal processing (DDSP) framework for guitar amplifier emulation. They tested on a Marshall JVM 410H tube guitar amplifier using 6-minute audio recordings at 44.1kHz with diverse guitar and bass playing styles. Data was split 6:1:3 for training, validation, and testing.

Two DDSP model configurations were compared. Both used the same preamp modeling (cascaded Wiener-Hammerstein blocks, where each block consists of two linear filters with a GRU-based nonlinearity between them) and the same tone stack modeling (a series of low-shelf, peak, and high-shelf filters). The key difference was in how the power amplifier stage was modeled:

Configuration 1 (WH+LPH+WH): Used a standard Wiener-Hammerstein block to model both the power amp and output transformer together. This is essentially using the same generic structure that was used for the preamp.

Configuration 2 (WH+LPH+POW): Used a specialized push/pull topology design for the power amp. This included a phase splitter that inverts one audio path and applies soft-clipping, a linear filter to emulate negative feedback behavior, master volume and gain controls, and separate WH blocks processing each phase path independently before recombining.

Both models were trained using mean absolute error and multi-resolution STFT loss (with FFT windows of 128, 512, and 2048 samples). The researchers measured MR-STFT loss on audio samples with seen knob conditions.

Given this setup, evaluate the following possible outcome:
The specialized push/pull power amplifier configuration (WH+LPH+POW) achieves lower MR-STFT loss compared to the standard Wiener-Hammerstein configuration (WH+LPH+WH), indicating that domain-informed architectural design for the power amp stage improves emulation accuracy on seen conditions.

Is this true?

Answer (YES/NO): YES